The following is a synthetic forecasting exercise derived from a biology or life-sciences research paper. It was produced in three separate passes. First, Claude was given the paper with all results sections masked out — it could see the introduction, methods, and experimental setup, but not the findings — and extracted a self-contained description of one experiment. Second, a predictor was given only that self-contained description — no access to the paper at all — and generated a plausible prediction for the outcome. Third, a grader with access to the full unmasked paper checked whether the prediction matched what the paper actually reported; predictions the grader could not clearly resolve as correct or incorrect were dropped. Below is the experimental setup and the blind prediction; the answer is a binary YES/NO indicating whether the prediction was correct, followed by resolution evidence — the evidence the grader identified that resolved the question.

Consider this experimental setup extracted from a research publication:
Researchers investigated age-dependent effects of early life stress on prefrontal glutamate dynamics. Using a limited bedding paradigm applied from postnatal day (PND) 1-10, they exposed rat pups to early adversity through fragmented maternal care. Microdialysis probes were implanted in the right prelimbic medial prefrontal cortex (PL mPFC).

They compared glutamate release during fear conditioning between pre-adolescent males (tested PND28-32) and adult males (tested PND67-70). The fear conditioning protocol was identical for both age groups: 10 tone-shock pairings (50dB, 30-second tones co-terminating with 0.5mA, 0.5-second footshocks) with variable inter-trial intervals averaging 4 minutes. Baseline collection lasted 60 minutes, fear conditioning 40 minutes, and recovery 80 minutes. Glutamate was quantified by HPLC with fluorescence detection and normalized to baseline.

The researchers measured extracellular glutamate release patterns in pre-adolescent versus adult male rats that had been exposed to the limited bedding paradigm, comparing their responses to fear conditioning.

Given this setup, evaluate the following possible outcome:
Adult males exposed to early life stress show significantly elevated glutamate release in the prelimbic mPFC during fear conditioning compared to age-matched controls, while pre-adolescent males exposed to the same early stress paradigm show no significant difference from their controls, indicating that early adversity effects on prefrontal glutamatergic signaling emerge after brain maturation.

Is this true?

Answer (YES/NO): NO